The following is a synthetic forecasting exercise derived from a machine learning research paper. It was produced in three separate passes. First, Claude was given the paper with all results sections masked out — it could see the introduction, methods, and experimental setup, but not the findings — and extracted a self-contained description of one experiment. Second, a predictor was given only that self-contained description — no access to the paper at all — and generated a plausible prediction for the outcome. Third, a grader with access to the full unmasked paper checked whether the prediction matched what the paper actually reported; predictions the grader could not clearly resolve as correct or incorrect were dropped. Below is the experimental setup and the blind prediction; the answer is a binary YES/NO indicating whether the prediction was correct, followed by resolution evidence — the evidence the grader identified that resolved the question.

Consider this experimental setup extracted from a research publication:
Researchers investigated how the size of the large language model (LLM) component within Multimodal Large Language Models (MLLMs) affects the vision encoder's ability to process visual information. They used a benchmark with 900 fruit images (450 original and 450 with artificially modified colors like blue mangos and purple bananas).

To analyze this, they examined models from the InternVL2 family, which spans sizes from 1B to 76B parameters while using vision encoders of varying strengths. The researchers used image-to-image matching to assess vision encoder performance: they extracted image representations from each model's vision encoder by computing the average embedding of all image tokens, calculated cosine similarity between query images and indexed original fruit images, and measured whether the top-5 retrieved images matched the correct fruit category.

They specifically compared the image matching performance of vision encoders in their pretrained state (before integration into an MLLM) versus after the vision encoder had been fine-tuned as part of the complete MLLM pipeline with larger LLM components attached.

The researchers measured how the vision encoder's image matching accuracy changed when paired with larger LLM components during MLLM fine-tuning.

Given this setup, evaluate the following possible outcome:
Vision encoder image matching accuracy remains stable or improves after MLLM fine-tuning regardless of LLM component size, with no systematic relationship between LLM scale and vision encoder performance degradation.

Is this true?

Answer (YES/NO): NO